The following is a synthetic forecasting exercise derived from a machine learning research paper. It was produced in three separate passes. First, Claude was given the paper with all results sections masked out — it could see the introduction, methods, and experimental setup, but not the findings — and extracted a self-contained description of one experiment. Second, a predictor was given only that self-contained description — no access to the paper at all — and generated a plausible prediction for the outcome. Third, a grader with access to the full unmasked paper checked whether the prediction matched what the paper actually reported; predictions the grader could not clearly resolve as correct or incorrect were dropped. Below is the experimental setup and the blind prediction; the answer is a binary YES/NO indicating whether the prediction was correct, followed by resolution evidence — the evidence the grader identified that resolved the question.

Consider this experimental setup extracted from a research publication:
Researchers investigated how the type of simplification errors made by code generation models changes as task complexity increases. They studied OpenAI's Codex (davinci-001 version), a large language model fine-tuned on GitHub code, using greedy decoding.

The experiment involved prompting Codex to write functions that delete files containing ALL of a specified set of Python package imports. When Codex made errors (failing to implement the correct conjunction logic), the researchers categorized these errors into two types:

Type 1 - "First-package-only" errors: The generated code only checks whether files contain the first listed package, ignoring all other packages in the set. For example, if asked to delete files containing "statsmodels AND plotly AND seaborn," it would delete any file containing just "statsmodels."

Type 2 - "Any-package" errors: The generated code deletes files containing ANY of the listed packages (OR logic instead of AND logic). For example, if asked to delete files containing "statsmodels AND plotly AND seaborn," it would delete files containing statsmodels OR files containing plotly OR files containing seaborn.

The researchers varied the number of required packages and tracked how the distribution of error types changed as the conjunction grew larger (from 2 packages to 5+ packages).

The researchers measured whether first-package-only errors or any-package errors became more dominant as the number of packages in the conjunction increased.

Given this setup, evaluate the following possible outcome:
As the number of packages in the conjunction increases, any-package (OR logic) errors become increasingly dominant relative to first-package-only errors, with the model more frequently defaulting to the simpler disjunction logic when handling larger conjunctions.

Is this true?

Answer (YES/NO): NO